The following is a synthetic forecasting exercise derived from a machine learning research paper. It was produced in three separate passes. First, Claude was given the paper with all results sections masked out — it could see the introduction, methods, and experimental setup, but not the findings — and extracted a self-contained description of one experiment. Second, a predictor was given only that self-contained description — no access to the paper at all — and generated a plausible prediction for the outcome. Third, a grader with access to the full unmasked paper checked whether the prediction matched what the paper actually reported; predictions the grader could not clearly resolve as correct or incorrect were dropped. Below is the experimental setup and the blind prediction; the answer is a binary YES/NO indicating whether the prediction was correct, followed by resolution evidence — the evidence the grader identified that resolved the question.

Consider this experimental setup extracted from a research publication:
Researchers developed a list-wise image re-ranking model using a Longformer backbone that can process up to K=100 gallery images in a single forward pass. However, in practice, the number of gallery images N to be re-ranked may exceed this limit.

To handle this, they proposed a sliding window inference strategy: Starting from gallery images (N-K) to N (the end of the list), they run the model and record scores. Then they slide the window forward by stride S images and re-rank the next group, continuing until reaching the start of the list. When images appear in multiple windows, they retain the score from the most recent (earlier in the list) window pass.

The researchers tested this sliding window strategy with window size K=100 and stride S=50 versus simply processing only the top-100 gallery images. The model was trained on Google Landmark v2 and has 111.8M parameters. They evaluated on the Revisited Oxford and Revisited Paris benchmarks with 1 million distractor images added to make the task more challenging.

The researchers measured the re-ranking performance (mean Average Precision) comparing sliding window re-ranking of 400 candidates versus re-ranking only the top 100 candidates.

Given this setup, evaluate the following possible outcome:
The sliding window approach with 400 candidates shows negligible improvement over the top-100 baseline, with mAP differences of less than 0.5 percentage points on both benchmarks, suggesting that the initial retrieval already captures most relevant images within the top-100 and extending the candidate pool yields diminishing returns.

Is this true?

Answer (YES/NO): NO